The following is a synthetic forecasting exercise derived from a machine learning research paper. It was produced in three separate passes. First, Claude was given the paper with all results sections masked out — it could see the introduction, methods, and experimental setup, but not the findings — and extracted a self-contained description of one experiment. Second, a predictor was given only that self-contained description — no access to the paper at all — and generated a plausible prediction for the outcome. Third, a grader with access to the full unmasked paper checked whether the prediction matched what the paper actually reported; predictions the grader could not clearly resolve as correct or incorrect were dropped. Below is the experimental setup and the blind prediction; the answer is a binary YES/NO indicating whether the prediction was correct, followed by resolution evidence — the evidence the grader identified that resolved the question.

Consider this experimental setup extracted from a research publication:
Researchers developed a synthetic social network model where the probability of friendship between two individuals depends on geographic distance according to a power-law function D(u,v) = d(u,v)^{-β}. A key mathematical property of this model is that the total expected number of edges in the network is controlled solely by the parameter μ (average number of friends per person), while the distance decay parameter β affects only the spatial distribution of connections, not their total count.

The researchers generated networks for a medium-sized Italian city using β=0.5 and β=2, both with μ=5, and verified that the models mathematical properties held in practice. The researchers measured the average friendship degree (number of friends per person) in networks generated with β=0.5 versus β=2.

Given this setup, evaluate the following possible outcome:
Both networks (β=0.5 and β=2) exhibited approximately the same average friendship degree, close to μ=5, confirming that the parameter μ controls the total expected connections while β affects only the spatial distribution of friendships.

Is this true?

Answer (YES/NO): YES